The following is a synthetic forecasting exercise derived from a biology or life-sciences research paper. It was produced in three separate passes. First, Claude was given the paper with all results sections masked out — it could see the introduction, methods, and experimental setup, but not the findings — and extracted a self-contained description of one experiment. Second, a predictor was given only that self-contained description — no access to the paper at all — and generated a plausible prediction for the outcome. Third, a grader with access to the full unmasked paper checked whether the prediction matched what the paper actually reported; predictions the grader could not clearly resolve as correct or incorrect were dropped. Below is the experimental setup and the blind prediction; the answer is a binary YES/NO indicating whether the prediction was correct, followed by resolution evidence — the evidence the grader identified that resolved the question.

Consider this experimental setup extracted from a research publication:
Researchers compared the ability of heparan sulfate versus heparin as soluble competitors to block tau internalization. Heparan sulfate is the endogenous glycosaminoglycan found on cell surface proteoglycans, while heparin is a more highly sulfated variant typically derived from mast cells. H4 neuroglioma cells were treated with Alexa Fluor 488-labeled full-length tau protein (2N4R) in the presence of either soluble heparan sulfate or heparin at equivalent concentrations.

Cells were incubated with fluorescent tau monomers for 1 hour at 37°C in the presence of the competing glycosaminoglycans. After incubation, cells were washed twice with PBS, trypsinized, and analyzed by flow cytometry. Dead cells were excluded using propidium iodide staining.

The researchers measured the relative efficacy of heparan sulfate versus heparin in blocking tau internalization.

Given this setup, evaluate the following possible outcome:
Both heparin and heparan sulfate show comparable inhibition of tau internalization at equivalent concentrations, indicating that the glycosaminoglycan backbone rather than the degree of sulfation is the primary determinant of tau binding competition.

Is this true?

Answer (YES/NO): NO